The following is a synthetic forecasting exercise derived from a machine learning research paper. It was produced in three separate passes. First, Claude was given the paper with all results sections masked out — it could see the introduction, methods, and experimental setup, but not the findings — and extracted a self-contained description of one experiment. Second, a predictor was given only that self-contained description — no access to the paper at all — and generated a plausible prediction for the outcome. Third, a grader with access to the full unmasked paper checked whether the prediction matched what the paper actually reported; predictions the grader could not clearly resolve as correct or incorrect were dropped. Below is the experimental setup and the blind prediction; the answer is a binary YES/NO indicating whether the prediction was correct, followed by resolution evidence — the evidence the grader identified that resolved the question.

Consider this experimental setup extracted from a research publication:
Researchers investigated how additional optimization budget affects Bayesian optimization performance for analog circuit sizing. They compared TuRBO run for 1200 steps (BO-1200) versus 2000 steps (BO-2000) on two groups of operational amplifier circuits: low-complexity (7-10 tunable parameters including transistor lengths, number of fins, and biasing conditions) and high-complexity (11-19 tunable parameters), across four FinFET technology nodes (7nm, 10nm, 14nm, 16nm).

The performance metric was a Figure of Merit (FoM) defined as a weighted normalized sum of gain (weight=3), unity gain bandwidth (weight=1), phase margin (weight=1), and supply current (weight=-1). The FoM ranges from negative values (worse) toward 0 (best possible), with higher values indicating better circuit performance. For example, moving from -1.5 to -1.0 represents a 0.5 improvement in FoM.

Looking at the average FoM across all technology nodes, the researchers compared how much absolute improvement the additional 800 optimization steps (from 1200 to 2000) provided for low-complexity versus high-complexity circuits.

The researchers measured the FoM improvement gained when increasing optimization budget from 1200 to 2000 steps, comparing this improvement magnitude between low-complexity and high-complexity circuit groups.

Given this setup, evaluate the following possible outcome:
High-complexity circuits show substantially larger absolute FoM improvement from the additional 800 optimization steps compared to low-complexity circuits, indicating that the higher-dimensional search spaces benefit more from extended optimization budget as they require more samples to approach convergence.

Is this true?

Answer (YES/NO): YES